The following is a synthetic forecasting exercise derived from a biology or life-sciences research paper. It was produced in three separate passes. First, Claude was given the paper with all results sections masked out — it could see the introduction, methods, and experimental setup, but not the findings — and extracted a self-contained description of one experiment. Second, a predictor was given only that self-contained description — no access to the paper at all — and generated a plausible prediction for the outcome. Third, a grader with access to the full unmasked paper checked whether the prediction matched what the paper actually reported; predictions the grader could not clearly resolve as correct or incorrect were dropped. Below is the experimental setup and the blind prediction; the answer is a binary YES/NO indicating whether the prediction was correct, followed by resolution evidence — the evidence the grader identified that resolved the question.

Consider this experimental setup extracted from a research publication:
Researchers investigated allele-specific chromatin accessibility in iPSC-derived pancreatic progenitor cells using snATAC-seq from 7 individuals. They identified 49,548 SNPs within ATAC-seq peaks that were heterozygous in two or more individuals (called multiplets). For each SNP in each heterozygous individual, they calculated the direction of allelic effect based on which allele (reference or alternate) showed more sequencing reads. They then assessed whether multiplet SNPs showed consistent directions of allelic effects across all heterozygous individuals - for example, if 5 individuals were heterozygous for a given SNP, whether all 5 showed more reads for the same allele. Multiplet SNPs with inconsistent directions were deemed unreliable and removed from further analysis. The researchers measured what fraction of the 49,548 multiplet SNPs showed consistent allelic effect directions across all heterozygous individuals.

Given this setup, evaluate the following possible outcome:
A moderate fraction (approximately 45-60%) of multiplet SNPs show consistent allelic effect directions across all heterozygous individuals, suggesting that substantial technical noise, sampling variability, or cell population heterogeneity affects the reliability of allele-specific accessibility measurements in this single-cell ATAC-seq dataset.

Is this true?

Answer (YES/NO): YES